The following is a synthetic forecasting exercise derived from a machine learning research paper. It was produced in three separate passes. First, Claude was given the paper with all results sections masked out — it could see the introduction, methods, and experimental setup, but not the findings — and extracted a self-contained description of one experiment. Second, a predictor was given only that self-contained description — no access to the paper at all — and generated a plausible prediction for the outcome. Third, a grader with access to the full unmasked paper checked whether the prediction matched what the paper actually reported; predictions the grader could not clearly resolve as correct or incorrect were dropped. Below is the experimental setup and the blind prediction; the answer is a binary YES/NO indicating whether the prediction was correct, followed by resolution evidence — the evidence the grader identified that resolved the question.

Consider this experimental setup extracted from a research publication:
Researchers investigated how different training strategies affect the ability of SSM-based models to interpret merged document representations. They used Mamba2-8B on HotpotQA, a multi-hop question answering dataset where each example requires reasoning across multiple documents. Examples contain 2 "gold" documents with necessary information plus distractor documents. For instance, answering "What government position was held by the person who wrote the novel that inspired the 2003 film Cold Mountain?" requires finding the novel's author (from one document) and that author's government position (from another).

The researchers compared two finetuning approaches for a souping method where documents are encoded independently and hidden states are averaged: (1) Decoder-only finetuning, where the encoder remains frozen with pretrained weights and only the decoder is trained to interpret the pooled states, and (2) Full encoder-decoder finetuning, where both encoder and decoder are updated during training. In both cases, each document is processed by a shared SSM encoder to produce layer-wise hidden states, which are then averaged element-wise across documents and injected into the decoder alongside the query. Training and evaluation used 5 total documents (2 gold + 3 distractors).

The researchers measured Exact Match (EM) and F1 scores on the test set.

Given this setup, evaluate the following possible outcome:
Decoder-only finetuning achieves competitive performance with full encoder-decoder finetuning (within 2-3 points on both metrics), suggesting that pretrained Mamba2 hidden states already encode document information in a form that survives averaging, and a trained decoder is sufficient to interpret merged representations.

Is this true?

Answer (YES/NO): NO